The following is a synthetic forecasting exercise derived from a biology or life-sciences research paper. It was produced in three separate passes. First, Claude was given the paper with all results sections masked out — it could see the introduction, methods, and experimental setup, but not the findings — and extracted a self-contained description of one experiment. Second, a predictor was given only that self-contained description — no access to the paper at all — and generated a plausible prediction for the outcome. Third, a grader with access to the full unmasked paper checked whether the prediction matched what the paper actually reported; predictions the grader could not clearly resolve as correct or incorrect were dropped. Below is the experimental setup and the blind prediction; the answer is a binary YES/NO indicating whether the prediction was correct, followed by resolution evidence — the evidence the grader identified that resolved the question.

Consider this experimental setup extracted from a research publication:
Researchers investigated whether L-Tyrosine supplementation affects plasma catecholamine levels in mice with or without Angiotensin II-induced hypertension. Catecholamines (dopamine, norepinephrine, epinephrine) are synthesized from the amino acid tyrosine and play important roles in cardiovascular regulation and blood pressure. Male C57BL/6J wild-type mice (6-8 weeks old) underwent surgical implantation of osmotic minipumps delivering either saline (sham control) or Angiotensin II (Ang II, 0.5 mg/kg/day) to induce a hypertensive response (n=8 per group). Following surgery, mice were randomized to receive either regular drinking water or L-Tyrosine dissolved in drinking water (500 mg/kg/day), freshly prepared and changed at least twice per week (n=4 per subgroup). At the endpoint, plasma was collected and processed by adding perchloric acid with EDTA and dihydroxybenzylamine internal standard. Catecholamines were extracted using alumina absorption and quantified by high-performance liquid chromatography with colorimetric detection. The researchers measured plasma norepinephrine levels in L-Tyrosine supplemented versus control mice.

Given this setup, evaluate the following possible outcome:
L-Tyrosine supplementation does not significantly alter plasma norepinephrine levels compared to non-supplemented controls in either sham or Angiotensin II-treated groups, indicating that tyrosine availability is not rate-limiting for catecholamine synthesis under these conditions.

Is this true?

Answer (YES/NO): YES